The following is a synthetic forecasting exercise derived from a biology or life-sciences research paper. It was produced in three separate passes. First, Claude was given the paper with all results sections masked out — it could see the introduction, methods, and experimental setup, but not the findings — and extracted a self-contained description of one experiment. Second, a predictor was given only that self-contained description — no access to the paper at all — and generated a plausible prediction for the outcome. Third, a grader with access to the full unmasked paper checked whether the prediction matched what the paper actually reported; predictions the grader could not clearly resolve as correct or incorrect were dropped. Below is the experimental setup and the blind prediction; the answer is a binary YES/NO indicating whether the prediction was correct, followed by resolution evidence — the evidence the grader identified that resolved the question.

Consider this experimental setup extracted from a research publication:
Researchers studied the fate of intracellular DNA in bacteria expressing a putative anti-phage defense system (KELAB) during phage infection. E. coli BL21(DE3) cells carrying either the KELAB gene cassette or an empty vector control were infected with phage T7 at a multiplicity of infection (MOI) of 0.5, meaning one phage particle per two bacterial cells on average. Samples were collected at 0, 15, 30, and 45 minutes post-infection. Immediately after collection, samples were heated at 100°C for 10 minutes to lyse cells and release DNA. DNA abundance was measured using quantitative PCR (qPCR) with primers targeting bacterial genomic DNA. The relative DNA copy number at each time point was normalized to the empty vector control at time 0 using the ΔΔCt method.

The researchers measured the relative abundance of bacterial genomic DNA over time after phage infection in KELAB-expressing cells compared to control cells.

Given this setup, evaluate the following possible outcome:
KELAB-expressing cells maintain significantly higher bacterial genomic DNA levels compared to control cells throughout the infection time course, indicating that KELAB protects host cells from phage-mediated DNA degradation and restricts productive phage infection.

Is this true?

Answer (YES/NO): NO